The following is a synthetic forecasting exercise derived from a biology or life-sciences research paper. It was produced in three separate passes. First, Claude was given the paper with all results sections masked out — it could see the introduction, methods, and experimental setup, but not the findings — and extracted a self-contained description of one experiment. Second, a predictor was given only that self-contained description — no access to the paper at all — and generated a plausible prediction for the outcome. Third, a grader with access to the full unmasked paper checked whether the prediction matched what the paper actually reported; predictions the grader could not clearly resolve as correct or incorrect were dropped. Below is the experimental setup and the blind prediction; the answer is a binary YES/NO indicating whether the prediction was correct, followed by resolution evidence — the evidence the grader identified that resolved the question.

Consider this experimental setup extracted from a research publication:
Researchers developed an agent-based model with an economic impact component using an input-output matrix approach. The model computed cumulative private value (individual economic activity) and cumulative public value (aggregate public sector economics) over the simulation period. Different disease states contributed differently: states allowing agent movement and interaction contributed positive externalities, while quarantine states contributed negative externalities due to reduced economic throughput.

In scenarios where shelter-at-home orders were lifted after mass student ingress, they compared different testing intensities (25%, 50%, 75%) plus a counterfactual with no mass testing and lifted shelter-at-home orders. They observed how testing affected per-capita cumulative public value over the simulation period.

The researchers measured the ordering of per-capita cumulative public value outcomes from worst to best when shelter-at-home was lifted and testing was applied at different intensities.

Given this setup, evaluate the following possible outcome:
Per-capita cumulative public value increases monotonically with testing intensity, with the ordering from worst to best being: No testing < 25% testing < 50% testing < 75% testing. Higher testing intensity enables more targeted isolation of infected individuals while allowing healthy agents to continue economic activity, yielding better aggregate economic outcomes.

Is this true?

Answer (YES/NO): YES